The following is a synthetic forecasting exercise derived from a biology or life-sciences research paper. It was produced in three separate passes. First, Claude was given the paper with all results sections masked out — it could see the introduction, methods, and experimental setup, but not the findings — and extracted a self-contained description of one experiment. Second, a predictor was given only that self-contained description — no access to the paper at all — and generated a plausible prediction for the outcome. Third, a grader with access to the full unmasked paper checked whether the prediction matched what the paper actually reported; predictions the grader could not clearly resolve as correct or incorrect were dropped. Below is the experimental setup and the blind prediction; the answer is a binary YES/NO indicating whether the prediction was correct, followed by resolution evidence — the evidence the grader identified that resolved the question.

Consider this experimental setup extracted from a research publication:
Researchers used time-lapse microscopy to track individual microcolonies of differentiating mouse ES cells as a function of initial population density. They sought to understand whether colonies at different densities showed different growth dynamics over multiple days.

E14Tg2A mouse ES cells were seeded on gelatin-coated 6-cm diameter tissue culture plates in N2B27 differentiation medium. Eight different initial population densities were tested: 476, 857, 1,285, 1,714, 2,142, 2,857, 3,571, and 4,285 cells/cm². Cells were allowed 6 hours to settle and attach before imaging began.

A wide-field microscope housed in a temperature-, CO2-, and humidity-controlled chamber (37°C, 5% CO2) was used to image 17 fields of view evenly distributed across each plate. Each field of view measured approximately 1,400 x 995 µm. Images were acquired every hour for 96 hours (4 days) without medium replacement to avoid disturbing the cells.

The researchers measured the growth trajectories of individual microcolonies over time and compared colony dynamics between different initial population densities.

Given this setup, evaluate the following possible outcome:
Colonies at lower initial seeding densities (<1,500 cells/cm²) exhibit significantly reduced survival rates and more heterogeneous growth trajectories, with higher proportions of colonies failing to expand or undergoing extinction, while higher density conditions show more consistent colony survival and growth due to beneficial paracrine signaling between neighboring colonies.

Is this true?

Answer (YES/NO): NO